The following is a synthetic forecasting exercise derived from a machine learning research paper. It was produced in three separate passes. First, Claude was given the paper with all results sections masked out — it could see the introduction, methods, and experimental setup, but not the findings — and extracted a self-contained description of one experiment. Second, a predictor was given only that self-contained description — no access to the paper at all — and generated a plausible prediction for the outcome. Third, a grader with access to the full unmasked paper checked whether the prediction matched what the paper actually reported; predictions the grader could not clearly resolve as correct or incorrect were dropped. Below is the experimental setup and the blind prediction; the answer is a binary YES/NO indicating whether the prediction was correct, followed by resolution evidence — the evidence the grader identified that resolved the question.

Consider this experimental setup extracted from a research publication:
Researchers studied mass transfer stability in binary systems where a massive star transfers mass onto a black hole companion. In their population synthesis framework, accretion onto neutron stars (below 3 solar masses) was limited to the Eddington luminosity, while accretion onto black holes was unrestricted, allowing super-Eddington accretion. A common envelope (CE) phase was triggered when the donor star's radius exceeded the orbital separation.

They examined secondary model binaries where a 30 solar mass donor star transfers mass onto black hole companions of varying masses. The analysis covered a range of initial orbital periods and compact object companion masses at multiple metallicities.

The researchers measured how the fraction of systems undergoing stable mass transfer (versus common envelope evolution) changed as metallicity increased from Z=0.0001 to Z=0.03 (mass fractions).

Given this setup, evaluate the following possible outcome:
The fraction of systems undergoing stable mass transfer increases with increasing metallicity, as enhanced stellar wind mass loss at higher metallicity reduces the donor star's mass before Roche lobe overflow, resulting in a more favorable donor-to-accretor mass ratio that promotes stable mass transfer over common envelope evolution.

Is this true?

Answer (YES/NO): NO